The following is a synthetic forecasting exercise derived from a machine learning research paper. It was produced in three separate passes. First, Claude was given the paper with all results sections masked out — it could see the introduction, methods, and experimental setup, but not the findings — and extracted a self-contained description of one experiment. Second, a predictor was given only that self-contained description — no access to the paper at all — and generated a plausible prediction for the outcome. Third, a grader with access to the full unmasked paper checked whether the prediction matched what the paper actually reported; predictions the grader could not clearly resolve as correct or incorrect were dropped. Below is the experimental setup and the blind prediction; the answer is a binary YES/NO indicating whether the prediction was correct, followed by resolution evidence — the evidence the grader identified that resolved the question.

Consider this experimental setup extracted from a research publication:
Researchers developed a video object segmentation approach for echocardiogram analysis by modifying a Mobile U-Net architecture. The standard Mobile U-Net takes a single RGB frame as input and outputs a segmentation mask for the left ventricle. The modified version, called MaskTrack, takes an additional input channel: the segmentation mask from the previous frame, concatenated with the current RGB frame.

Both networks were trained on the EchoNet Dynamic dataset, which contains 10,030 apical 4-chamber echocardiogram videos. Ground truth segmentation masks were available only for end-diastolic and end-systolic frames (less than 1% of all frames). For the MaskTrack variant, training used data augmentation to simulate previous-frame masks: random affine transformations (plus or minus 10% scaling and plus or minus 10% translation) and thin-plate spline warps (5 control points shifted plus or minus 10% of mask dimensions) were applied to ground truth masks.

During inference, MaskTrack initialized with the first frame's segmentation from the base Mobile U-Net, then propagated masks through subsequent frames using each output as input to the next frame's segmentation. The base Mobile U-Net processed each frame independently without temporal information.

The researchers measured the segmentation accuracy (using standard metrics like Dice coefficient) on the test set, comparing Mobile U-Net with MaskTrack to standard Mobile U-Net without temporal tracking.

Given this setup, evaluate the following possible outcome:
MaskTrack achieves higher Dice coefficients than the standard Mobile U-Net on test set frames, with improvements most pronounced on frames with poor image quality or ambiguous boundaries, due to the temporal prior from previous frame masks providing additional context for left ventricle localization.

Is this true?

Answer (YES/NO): NO